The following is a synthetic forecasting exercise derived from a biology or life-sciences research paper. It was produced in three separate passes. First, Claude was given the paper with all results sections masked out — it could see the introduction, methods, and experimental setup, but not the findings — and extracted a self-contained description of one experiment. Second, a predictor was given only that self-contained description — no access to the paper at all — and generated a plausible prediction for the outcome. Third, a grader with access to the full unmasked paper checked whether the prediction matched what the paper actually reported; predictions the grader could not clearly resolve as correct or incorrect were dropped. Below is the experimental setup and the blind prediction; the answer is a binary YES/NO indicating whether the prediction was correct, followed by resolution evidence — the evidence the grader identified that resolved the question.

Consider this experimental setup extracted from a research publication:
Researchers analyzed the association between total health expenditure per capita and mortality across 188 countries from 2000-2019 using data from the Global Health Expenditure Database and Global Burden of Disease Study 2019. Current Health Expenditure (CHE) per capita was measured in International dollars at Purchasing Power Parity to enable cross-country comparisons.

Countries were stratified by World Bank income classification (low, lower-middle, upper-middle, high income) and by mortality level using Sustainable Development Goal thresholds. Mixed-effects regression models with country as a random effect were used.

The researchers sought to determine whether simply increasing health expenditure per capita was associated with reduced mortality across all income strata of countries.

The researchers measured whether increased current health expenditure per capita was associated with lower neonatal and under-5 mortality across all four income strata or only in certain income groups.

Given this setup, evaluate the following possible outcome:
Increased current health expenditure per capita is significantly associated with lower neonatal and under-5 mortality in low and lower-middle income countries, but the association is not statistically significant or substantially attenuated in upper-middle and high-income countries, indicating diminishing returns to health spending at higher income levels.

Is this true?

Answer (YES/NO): YES